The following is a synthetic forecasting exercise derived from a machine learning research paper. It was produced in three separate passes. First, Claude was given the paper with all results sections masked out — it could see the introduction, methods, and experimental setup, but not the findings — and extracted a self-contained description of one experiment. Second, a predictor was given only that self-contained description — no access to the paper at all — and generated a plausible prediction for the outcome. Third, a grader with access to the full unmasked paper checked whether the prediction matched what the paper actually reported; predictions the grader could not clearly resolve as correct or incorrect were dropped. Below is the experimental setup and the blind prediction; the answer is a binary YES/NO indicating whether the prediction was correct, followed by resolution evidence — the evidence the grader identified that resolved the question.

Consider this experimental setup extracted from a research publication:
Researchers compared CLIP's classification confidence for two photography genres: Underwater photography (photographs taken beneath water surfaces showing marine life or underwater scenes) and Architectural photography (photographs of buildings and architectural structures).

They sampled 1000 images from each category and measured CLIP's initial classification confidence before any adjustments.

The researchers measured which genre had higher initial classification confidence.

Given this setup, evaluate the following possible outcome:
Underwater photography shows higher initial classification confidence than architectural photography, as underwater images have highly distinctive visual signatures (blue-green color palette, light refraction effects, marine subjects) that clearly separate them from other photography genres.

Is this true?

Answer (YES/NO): NO